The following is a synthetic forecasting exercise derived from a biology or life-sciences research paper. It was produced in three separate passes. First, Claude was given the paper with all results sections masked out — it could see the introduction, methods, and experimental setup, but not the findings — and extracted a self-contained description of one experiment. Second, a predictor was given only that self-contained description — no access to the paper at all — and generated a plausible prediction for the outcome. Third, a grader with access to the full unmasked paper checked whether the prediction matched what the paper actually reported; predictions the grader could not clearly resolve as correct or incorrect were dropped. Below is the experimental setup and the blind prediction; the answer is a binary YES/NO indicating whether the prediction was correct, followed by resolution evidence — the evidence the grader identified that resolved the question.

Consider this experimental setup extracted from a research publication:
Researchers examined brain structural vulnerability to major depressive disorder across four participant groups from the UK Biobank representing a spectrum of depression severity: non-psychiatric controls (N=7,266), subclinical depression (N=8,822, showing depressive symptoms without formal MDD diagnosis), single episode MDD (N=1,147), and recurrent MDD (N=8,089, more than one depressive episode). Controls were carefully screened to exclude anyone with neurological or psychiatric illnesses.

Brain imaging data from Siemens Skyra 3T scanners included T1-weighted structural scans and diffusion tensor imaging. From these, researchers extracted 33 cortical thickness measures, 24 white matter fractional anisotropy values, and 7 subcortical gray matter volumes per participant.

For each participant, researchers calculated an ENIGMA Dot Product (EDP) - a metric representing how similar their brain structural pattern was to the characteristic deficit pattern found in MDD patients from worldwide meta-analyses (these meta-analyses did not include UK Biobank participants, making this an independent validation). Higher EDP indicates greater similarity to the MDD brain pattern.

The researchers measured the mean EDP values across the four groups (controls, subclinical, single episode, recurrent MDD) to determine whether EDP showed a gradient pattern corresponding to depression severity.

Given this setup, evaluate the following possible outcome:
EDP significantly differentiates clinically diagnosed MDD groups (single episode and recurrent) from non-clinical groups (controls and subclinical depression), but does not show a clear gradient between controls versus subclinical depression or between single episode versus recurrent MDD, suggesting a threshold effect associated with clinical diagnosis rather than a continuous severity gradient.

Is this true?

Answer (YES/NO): NO